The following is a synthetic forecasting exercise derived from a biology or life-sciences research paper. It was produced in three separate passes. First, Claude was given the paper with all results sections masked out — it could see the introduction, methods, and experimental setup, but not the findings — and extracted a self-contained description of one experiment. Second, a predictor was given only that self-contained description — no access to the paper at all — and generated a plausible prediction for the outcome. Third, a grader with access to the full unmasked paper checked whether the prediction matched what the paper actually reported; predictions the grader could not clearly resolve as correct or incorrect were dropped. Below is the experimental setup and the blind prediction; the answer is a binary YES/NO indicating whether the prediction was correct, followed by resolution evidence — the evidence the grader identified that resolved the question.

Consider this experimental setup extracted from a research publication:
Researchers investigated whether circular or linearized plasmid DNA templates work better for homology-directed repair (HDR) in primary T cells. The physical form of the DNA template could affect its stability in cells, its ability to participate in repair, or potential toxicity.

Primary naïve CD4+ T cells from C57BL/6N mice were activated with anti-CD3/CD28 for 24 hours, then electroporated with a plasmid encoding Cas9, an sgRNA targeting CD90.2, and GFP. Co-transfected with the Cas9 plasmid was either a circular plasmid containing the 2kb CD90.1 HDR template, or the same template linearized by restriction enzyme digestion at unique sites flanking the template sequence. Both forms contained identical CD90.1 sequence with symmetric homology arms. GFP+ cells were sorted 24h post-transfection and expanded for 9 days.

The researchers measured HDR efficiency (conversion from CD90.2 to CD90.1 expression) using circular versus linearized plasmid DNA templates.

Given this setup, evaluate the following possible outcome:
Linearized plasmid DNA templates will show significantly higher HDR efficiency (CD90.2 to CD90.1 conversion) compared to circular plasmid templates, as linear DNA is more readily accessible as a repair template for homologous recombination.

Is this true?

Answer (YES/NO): NO